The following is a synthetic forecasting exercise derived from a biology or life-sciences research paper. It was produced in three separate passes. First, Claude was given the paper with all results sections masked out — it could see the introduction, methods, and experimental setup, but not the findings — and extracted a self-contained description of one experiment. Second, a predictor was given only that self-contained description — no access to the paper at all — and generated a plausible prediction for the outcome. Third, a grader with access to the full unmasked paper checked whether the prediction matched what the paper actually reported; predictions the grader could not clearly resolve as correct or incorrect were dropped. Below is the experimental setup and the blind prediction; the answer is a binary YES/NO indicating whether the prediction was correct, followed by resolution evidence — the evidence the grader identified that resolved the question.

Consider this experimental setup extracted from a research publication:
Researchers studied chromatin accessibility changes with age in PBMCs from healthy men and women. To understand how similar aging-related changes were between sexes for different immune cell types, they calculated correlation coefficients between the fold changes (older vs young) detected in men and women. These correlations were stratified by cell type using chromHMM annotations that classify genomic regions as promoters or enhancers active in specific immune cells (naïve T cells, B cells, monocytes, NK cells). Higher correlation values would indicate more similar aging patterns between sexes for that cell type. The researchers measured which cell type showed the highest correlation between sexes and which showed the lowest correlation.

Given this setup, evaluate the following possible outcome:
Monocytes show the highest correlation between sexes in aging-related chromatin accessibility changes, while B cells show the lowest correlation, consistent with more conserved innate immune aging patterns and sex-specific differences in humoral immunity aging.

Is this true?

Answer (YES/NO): NO